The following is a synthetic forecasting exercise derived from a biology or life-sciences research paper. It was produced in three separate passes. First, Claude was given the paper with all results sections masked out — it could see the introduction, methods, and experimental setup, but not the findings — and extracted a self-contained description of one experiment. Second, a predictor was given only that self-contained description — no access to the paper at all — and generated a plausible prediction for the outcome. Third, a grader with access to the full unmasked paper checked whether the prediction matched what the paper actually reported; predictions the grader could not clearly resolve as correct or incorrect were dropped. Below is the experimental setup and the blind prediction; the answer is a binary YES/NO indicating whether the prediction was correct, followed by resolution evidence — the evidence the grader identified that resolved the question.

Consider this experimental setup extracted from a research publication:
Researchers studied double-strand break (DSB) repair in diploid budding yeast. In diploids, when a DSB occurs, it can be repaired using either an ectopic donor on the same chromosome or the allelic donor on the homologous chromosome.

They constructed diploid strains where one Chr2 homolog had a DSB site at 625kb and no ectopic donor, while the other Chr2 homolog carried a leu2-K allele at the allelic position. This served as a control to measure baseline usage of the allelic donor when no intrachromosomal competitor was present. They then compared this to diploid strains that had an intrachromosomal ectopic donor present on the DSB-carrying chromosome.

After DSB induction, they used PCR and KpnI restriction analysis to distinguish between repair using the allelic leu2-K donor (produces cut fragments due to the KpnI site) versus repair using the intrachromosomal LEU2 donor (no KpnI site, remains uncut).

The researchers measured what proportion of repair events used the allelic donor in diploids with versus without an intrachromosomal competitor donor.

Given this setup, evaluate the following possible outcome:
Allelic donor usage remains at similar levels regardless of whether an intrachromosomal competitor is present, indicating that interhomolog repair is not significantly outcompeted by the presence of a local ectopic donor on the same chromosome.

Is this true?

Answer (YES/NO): NO